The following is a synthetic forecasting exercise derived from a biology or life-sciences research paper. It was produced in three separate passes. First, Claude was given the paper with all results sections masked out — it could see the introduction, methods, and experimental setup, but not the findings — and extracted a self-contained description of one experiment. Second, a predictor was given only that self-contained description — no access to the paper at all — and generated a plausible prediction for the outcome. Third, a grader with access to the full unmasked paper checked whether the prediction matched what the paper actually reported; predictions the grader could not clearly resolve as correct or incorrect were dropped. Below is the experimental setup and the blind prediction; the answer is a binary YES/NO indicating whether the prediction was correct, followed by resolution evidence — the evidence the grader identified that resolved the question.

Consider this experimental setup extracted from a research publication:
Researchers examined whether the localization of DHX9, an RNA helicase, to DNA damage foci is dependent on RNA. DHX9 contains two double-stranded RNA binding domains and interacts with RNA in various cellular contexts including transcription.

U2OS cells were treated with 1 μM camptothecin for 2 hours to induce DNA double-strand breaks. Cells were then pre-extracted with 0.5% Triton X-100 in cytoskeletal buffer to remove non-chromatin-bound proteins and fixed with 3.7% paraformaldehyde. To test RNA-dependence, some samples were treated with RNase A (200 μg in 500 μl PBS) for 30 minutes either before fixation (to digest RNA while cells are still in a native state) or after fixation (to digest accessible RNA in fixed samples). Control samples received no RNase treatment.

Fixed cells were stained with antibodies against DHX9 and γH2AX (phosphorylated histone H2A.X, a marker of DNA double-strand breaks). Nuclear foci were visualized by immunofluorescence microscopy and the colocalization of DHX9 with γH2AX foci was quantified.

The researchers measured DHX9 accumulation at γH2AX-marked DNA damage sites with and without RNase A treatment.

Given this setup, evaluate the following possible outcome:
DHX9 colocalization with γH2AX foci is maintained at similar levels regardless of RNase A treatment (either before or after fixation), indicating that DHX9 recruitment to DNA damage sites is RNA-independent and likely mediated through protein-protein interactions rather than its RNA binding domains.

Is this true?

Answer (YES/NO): NO